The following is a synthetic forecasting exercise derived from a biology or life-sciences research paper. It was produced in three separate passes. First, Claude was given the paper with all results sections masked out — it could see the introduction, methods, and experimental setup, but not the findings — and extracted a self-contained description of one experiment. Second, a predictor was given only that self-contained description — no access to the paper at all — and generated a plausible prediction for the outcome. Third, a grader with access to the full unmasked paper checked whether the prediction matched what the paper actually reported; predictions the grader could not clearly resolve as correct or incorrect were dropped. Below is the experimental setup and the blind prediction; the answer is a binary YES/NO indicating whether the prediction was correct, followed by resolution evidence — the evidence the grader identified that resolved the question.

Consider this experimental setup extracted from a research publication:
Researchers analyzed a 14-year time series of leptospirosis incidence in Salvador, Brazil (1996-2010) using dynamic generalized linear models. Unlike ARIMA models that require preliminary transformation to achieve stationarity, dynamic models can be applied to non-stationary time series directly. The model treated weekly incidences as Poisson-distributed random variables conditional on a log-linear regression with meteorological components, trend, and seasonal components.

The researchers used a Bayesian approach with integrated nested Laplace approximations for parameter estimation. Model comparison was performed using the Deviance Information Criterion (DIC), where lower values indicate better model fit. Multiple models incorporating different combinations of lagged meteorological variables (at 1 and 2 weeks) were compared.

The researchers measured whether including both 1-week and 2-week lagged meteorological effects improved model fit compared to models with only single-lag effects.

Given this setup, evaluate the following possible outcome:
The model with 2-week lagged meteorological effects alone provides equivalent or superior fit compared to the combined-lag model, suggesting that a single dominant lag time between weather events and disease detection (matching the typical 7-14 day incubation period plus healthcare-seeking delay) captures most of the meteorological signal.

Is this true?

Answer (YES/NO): NO